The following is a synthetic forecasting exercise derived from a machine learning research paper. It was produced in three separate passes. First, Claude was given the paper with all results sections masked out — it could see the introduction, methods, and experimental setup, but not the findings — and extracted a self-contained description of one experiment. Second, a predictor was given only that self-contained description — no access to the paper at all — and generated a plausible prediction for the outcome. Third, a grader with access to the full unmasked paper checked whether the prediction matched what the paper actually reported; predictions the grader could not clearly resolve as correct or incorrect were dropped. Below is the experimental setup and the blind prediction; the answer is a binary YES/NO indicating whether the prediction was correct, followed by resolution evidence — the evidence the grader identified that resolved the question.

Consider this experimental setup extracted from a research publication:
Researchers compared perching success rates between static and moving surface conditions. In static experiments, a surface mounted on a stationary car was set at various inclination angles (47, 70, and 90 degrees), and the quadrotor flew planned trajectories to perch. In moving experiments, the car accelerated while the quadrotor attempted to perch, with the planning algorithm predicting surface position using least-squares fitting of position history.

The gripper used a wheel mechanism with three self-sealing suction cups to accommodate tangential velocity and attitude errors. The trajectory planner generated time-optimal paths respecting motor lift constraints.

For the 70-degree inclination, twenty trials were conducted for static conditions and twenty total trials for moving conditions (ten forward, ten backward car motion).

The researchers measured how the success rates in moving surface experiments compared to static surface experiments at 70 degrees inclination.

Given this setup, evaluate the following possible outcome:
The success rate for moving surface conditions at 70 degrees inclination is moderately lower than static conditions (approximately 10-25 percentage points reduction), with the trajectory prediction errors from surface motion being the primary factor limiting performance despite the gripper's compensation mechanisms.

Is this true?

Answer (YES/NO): NO